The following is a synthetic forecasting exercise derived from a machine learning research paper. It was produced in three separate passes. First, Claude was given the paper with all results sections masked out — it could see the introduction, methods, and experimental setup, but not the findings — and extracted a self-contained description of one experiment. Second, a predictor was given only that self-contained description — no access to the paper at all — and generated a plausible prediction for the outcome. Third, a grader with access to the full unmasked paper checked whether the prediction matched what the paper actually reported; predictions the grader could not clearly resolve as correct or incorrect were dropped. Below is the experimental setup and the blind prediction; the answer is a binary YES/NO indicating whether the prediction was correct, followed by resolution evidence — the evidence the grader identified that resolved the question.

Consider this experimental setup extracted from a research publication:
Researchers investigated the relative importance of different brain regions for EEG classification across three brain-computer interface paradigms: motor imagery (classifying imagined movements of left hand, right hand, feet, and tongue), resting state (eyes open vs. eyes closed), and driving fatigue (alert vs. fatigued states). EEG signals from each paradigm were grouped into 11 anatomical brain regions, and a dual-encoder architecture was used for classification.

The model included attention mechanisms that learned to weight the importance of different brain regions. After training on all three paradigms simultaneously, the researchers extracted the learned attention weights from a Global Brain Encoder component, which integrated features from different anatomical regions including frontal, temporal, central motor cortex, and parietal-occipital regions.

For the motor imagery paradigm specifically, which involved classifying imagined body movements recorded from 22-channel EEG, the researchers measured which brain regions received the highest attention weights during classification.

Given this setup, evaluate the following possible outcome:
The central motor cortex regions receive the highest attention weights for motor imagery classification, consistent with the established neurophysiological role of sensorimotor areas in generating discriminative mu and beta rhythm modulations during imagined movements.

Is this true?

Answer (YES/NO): YES